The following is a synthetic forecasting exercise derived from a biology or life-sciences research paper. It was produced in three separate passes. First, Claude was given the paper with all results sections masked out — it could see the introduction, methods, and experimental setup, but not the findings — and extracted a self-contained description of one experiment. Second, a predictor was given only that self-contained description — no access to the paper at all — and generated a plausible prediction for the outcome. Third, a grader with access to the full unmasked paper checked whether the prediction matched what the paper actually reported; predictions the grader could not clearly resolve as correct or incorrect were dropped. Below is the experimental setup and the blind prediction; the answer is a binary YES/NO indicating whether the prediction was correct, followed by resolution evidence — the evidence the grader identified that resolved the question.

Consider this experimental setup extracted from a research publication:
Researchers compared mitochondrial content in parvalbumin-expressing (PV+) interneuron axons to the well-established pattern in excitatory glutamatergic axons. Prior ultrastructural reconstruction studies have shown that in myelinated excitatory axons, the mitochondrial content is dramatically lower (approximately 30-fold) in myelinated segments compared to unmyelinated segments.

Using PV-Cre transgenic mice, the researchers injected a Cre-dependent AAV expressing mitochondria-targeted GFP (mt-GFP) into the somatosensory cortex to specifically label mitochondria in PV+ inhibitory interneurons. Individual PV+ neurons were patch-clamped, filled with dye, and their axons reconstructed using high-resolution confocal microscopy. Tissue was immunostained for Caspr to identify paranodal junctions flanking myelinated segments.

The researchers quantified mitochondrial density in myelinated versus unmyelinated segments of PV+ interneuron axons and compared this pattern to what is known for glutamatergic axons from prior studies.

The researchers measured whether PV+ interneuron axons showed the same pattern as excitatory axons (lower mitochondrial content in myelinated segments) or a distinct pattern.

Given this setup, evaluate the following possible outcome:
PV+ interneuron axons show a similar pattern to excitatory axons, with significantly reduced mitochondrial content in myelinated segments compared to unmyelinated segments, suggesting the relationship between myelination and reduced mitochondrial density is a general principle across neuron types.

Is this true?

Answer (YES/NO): NO